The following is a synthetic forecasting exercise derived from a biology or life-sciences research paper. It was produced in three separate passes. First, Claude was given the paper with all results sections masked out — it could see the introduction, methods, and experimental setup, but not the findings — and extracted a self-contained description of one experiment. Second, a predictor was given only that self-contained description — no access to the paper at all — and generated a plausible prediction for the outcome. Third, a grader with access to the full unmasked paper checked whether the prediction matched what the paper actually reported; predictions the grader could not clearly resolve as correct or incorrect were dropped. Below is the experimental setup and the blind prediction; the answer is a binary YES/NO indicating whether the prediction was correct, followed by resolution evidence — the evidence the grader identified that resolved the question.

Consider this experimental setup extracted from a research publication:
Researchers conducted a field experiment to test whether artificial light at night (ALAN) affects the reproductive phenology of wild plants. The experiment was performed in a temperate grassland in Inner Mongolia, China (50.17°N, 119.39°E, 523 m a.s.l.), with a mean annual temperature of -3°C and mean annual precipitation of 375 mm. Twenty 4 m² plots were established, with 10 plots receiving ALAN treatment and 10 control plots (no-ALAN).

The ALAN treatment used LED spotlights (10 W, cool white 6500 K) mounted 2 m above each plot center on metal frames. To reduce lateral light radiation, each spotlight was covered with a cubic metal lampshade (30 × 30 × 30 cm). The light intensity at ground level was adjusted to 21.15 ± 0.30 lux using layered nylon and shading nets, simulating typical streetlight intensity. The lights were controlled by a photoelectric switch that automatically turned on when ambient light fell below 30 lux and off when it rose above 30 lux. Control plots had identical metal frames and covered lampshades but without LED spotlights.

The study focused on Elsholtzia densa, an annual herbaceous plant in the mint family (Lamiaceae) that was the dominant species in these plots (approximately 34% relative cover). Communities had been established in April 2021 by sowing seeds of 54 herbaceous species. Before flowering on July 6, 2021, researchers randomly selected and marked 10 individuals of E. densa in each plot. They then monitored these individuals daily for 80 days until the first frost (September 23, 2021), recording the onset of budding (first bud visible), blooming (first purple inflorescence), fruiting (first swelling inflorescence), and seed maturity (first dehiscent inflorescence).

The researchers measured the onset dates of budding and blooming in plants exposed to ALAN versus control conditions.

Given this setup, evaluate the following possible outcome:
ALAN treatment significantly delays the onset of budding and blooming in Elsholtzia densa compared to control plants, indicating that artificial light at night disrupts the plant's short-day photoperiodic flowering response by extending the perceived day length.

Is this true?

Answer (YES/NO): NO